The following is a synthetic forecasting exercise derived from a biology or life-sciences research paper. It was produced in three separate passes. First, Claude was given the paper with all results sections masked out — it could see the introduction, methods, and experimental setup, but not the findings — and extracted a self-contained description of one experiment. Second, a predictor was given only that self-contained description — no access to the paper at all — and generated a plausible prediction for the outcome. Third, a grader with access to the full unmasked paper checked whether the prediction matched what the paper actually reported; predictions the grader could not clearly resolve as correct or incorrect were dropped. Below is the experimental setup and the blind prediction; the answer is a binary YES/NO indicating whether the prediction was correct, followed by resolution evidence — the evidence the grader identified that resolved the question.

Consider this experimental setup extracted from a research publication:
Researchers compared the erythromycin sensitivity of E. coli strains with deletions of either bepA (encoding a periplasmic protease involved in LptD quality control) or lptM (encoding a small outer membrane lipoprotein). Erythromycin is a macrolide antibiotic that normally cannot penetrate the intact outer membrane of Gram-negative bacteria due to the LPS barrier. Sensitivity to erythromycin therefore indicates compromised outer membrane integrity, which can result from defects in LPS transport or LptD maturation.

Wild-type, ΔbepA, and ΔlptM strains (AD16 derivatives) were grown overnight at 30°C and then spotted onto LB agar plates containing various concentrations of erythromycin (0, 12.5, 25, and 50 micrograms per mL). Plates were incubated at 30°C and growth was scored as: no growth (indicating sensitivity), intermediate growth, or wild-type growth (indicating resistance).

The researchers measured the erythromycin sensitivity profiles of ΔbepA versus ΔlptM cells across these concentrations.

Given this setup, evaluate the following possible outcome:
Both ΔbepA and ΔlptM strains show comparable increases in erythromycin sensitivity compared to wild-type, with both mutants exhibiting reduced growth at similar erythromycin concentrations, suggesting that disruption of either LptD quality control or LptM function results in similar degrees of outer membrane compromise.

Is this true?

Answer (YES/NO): NO